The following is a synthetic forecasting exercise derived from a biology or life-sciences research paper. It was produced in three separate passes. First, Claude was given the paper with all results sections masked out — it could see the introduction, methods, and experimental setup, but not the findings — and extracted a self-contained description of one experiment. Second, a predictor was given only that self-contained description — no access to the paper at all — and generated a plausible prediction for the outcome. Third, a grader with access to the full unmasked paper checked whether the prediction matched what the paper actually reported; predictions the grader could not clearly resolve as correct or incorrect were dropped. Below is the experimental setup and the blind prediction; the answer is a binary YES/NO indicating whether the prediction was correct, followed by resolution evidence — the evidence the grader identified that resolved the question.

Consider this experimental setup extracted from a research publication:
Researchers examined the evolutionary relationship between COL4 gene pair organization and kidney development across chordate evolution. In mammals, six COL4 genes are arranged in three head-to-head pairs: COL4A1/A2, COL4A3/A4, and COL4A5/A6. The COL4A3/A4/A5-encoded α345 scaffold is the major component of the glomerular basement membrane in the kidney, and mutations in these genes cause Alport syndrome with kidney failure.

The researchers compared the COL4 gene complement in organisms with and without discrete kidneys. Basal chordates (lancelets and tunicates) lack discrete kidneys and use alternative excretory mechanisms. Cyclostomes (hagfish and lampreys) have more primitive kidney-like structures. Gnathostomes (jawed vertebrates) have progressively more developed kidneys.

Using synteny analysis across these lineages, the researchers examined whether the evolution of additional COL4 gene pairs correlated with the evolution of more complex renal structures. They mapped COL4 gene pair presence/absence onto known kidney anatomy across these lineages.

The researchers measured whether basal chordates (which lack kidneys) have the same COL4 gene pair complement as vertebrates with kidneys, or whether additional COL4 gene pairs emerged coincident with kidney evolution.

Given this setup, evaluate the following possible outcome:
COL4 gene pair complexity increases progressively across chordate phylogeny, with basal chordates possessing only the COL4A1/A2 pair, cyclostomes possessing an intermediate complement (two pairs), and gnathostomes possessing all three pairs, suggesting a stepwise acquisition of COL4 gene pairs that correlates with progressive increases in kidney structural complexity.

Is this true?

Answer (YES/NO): YES